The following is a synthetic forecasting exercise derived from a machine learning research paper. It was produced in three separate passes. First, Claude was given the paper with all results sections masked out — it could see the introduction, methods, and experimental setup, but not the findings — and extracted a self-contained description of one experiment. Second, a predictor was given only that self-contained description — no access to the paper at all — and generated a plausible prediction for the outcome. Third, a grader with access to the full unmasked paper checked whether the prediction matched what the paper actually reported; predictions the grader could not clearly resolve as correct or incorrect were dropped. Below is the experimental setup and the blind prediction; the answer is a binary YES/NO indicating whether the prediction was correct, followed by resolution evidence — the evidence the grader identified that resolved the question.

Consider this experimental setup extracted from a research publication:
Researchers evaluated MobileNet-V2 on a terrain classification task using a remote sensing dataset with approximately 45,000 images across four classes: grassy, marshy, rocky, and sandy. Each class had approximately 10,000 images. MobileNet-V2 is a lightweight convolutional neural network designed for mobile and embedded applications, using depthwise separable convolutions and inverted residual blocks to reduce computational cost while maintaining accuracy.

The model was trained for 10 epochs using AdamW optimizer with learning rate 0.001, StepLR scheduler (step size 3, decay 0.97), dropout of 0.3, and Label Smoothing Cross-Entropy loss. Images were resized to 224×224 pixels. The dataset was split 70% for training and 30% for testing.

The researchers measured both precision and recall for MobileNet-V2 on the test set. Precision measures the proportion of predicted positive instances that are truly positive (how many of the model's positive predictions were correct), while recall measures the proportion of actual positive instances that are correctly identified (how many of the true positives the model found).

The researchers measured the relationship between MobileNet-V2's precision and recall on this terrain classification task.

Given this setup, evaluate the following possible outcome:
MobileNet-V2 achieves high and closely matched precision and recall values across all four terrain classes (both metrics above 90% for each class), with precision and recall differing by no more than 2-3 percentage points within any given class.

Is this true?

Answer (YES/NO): NO